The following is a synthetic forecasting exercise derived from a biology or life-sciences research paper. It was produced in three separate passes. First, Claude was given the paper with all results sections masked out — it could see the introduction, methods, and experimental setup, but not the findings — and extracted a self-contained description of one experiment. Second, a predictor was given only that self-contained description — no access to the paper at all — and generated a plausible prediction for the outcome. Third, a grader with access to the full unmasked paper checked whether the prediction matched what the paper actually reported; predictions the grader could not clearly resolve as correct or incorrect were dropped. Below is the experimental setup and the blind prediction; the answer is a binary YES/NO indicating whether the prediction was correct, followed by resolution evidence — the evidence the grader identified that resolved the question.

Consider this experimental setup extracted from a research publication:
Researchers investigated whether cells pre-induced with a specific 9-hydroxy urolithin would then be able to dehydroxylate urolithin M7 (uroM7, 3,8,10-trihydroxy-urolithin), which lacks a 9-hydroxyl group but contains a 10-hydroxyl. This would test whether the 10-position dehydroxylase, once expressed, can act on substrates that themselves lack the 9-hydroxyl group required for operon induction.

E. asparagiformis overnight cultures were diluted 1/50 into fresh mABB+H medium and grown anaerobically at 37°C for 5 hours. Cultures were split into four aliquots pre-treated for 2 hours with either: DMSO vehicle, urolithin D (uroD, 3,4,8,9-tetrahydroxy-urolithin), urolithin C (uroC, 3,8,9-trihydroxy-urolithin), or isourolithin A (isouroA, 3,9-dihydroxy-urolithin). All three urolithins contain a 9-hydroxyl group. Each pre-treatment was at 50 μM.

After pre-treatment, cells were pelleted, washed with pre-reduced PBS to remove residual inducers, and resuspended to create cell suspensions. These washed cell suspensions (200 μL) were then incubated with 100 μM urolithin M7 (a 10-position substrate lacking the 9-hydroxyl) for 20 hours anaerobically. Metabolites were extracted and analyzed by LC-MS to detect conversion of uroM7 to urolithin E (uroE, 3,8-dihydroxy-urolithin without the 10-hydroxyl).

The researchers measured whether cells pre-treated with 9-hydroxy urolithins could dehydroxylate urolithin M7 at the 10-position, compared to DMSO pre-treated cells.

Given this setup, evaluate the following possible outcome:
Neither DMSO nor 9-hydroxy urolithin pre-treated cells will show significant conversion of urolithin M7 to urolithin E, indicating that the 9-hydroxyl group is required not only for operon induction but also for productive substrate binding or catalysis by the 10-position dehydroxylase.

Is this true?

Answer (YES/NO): NO